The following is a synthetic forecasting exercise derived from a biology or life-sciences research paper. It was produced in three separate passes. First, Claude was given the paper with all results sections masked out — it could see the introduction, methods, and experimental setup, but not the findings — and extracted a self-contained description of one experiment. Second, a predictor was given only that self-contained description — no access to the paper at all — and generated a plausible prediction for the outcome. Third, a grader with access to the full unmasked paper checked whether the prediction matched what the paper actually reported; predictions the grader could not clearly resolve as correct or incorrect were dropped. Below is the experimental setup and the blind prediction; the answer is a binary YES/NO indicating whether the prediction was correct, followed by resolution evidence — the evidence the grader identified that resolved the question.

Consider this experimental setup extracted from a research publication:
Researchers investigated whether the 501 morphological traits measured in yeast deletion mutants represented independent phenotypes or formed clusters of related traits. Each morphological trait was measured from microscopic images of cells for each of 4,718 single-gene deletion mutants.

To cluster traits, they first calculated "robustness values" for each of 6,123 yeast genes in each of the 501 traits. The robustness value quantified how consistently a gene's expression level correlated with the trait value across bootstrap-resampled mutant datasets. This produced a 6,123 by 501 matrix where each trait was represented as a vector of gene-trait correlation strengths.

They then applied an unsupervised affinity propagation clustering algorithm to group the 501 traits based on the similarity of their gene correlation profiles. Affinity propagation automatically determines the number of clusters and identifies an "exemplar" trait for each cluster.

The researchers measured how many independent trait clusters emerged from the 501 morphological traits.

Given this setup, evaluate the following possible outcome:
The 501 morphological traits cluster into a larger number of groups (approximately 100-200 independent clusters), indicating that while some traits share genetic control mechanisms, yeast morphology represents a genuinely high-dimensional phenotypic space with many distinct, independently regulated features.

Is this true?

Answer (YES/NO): NO